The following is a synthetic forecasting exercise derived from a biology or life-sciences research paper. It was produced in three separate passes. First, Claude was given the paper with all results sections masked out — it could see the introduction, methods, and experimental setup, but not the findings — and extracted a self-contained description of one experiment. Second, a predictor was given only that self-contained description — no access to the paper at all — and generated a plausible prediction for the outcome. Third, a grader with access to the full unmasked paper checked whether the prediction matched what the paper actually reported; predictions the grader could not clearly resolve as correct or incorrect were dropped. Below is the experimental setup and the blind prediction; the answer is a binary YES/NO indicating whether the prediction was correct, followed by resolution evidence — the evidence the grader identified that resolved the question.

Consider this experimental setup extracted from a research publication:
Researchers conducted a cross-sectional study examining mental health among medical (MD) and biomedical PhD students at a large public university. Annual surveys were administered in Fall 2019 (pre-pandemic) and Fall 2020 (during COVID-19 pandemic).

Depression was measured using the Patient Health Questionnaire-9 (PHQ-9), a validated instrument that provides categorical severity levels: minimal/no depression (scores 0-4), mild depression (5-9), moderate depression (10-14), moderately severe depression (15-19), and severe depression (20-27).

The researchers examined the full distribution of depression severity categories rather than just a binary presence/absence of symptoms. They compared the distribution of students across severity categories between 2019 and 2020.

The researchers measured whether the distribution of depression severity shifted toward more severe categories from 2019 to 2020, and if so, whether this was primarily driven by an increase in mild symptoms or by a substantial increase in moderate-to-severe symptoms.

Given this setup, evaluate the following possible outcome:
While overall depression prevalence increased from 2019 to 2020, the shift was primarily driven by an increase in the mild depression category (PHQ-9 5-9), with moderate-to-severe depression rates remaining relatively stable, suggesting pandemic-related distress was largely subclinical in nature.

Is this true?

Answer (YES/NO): NO